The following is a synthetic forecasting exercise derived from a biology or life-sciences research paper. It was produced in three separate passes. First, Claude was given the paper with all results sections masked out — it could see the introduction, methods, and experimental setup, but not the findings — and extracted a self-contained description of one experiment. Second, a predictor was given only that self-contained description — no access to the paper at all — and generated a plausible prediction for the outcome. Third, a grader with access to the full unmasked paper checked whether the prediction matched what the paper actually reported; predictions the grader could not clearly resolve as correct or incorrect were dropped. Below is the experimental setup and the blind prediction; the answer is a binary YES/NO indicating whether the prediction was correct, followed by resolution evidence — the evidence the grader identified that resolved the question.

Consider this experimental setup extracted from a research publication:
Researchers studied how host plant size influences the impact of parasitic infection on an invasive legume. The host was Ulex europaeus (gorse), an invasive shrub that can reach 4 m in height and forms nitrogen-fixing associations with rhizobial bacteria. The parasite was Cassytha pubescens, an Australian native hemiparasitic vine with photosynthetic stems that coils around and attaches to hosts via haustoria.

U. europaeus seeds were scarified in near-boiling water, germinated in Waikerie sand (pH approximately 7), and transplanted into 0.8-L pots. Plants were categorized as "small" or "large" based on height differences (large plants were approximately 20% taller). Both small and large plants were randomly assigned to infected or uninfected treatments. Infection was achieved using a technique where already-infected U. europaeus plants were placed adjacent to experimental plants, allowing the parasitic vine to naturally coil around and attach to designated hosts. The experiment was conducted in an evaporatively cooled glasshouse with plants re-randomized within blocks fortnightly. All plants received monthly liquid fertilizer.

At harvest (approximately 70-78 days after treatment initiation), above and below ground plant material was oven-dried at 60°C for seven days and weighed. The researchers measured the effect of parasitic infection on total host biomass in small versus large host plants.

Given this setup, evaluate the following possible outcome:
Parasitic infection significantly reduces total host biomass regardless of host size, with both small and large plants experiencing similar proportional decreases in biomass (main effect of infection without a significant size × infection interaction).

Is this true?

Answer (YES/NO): NO